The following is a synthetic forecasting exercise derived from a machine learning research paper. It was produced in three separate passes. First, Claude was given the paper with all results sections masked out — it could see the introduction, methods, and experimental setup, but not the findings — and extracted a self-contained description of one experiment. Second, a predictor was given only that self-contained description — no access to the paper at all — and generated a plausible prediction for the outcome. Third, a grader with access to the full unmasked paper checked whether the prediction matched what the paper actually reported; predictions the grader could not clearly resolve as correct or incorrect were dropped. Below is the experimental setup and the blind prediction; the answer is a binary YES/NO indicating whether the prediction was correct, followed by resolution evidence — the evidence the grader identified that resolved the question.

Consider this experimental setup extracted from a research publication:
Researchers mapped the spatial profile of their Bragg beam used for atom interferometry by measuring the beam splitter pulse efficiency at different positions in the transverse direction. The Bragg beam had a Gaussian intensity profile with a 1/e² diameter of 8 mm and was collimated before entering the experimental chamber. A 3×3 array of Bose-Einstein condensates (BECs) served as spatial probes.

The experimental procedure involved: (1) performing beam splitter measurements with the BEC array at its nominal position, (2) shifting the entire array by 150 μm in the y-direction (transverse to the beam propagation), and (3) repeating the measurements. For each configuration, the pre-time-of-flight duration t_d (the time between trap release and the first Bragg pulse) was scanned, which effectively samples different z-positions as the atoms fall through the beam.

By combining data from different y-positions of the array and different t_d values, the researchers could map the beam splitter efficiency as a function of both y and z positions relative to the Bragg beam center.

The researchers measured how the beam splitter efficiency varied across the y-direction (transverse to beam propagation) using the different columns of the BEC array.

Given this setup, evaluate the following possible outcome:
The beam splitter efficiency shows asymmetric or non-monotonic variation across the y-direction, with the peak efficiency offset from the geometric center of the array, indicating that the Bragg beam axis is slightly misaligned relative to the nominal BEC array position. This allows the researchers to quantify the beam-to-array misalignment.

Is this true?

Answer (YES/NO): YES